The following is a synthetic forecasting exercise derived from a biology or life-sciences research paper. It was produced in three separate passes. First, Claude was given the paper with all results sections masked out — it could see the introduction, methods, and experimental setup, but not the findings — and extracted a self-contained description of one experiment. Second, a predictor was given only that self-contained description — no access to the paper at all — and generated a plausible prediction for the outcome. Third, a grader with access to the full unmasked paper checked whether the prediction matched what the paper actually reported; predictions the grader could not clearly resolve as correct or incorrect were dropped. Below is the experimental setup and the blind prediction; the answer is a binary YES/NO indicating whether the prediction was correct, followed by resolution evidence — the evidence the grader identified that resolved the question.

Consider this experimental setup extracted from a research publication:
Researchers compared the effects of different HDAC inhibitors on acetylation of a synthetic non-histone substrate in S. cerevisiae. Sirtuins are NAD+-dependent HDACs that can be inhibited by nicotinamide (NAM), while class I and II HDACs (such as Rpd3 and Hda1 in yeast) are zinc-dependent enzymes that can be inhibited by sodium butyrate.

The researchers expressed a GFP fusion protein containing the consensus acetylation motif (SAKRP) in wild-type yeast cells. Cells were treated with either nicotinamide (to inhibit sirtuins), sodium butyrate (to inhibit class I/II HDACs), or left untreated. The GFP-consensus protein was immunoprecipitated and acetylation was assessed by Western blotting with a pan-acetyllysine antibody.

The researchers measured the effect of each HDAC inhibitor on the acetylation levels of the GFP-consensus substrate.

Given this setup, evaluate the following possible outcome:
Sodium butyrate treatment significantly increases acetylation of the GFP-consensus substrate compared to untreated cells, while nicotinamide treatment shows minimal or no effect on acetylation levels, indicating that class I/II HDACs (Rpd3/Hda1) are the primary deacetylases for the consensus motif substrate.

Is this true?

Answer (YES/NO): NO